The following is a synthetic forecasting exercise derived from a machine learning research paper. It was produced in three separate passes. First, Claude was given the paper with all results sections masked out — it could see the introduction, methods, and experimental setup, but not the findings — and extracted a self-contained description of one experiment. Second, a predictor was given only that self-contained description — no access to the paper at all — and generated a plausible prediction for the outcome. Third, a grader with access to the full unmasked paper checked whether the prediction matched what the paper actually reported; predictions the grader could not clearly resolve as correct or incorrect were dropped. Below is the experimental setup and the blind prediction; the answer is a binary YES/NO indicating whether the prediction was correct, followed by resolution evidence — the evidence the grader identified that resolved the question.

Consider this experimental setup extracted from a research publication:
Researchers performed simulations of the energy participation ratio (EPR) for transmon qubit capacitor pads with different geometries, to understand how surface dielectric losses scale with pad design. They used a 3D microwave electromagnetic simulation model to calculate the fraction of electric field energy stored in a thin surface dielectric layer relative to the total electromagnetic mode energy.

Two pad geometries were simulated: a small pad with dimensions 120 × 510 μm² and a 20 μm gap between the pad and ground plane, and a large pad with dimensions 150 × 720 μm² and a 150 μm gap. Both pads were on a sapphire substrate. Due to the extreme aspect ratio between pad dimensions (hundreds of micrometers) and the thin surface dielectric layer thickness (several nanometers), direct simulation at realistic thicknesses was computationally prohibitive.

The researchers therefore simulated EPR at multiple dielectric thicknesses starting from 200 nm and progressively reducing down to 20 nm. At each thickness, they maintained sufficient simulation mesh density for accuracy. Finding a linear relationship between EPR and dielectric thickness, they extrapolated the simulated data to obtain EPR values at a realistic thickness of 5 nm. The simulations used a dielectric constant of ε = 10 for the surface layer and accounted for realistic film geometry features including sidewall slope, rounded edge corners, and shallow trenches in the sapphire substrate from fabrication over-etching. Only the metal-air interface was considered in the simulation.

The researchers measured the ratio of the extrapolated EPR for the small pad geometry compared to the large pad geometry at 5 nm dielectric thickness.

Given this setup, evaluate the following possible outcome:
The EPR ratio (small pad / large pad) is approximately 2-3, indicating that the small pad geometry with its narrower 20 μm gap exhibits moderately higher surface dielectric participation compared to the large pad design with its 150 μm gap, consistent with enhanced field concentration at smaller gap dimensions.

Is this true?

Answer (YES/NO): YES